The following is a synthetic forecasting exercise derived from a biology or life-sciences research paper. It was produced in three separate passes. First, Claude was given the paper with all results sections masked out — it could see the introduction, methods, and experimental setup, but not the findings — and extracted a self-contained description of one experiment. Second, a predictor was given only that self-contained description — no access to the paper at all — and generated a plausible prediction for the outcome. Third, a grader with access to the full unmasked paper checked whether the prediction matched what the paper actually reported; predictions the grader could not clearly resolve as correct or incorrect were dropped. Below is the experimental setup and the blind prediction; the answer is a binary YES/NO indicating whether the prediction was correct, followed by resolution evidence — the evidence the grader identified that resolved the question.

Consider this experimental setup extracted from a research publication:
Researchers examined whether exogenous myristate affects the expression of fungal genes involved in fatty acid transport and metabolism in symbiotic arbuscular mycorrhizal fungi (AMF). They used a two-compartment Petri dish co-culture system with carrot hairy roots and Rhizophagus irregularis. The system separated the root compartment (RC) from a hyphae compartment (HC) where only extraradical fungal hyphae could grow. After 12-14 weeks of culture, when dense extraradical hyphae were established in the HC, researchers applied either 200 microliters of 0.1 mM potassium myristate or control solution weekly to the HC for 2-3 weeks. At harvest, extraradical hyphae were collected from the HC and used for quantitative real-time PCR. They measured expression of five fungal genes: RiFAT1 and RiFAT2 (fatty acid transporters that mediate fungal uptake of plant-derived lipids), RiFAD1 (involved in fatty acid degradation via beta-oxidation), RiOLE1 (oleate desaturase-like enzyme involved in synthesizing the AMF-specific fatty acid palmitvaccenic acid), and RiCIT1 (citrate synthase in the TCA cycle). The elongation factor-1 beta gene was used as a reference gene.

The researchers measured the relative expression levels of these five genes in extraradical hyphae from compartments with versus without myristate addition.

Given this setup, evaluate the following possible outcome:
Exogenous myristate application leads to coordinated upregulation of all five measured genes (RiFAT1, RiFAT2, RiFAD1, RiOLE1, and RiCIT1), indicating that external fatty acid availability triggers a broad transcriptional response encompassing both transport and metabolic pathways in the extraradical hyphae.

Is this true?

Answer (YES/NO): NO